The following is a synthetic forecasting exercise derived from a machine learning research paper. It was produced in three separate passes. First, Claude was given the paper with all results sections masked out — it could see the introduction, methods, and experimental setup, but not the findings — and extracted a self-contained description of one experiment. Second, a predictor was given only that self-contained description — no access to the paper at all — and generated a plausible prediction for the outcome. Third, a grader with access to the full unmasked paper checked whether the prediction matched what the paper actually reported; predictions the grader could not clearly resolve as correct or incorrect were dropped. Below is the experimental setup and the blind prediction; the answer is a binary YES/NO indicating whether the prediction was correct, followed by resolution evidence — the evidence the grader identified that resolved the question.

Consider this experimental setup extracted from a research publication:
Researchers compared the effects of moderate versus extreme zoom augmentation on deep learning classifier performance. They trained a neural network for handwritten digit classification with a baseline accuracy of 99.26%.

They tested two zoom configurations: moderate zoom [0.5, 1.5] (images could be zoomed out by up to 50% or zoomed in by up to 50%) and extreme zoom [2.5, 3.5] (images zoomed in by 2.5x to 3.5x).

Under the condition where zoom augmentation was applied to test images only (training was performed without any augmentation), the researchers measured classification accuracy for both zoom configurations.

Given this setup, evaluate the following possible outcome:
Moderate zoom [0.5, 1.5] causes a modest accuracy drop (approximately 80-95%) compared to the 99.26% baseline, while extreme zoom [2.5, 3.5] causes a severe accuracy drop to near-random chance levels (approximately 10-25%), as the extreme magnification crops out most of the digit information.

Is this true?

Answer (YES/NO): YES